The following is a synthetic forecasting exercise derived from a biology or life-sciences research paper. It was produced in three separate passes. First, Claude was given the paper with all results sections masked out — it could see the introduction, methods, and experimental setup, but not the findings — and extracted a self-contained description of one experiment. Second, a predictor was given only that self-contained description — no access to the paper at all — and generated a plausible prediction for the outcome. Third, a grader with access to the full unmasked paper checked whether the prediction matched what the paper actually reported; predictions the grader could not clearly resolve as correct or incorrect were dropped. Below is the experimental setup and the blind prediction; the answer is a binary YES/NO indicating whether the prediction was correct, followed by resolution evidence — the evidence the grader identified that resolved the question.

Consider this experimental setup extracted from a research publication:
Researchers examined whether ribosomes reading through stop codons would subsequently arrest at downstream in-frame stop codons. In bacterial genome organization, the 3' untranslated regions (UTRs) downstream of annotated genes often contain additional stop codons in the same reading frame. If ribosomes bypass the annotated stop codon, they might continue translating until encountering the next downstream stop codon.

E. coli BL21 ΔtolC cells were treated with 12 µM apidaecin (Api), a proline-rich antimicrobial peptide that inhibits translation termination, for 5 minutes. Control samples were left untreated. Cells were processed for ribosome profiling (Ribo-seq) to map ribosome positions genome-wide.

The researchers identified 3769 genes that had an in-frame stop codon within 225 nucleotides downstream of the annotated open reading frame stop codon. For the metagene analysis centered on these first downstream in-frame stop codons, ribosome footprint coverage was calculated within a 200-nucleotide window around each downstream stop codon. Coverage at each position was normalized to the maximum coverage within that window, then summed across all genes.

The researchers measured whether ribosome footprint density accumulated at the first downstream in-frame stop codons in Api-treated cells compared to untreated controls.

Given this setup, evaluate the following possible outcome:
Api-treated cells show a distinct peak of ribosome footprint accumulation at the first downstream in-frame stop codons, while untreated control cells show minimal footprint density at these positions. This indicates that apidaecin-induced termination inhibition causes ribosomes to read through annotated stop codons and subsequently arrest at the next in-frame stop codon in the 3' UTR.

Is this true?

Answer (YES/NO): YES